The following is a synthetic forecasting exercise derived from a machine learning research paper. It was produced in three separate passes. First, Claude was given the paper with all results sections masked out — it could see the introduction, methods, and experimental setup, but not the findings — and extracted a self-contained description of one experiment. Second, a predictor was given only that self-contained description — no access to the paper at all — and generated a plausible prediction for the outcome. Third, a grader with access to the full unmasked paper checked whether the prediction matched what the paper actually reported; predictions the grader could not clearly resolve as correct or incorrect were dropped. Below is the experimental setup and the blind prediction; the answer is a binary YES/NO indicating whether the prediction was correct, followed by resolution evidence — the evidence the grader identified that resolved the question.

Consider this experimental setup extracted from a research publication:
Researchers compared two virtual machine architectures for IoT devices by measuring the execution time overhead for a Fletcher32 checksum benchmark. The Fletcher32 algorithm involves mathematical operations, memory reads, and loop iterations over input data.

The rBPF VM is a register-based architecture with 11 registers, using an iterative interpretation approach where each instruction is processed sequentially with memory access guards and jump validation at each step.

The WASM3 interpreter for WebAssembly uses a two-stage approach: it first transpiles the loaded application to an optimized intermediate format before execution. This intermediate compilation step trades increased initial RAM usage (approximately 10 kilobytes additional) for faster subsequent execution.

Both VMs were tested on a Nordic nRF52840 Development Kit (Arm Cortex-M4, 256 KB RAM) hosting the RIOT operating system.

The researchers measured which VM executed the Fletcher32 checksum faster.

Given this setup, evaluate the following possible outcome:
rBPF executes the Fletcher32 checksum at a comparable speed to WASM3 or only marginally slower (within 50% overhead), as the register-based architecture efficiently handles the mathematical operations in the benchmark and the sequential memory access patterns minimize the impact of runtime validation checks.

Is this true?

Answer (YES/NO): NO